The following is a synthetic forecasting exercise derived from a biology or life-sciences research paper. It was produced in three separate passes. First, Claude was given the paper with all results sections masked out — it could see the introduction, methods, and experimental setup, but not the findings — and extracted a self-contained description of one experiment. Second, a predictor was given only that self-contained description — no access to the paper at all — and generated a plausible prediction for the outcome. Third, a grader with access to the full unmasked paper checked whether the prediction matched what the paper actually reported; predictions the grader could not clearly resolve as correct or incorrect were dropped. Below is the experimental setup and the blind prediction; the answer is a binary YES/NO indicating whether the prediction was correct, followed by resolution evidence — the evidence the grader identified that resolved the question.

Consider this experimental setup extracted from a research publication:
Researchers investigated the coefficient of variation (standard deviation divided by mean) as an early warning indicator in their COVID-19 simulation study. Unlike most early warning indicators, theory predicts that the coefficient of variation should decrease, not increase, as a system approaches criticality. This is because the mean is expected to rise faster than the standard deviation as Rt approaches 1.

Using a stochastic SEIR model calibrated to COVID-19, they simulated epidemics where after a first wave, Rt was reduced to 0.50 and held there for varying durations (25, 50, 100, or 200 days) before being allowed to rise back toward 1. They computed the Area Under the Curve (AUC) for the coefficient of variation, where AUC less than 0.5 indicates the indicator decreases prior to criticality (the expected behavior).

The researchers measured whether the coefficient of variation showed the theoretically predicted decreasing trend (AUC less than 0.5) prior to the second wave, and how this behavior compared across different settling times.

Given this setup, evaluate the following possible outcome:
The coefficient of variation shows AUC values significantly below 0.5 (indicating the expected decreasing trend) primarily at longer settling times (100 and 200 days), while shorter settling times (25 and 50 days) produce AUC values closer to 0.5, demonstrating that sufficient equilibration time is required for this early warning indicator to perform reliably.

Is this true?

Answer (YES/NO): NO